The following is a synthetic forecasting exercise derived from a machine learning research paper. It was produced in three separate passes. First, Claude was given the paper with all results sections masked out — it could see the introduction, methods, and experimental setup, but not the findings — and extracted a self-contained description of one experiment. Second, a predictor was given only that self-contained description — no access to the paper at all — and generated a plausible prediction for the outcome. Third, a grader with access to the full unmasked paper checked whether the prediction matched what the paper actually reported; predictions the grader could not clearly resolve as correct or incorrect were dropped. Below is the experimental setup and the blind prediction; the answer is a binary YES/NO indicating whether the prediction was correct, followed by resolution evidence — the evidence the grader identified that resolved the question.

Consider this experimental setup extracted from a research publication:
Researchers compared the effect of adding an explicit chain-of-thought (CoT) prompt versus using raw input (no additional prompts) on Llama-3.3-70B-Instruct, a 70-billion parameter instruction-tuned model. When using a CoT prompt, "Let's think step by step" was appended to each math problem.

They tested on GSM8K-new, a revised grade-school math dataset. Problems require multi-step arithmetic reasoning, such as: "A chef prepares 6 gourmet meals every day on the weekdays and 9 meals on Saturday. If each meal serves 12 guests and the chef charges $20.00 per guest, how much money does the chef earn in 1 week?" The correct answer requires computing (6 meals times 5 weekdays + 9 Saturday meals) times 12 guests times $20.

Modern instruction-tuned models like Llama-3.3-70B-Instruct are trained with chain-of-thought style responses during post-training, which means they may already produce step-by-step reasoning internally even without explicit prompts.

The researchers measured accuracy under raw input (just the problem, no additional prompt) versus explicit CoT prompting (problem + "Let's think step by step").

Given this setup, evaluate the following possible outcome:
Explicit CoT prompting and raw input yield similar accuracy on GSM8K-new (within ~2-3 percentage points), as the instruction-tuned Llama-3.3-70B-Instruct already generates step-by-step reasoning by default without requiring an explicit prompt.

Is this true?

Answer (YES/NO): YES